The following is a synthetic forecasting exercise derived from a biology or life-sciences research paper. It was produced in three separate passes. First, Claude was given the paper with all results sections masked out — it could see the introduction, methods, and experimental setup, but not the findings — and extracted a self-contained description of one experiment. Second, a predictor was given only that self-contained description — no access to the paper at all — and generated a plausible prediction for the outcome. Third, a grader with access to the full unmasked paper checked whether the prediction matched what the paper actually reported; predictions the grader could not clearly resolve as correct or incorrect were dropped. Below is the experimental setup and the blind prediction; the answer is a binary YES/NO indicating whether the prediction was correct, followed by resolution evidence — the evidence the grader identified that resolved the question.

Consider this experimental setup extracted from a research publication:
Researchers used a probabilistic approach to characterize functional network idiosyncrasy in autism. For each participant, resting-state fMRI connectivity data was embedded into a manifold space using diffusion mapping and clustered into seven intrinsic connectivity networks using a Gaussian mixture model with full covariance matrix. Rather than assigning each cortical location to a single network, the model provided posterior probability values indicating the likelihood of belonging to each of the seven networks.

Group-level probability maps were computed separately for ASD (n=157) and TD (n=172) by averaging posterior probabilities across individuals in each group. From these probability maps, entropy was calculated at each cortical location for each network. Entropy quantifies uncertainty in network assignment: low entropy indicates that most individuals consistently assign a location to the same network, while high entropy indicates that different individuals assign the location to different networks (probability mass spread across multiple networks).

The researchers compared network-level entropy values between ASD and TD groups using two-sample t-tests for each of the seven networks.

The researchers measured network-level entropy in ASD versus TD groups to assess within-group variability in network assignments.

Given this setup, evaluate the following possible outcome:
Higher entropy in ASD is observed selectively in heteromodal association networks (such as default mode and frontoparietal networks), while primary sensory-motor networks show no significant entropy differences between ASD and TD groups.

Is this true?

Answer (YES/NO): NO